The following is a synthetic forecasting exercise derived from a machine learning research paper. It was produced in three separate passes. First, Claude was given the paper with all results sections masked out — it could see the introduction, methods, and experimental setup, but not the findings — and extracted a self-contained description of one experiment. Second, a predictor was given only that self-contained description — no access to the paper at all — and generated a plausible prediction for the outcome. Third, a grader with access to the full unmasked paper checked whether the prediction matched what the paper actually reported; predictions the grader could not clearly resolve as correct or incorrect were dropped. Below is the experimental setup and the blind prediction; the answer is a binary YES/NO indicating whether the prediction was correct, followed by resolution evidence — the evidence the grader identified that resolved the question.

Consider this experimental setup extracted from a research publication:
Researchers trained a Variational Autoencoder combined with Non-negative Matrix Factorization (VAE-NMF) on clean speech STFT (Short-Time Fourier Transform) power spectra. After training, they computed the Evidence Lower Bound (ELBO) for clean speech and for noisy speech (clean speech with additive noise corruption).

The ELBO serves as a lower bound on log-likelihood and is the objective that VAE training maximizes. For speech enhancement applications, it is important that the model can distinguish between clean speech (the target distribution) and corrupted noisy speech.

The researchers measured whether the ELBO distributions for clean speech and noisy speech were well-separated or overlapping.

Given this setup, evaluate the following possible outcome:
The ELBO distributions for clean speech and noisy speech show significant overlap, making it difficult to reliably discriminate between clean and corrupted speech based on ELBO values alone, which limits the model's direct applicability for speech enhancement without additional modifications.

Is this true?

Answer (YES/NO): NO